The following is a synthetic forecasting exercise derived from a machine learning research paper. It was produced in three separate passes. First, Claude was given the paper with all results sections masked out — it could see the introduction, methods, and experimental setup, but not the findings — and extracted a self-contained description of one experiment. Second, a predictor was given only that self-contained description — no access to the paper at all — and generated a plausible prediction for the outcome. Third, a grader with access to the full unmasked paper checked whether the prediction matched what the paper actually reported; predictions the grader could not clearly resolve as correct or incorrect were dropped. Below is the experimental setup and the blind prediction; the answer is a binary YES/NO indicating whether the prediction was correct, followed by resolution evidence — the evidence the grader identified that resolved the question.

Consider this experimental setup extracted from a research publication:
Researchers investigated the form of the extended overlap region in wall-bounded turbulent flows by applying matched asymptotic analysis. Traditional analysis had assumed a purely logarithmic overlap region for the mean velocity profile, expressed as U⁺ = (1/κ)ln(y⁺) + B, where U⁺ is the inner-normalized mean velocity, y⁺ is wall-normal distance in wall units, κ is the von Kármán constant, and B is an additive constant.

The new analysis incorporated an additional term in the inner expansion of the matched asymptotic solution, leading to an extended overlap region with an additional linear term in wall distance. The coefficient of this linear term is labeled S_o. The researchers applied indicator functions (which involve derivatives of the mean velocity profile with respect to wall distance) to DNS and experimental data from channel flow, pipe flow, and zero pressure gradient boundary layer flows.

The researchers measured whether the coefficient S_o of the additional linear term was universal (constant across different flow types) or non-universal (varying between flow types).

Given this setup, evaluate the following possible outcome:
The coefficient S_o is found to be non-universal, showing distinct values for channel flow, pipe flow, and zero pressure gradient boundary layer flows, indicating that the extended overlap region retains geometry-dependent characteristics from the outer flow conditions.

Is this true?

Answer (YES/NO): YES